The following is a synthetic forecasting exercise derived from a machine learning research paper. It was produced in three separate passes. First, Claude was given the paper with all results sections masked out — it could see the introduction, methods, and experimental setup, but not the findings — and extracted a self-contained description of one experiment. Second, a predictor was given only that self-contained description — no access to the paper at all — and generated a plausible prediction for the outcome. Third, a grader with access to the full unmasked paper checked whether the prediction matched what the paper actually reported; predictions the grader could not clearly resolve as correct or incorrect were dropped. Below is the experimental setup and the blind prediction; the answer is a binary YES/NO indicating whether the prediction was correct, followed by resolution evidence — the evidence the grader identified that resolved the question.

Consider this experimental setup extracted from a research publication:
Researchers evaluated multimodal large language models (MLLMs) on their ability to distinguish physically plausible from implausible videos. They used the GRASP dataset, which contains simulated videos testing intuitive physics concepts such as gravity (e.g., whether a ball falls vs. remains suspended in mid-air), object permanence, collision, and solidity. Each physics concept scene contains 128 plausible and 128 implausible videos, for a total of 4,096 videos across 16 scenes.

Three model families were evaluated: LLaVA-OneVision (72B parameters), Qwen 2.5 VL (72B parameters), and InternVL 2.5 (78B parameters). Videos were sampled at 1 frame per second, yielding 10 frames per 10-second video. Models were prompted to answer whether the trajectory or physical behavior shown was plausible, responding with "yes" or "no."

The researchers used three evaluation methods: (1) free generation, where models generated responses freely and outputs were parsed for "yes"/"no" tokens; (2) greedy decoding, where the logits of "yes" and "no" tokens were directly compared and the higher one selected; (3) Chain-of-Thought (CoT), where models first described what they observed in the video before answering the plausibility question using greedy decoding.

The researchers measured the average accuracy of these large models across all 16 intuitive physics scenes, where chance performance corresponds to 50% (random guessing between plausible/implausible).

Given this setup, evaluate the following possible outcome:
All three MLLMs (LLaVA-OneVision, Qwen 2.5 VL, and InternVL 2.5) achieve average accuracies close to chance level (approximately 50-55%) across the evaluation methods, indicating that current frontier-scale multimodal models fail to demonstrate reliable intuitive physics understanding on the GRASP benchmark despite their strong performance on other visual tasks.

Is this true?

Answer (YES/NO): YES